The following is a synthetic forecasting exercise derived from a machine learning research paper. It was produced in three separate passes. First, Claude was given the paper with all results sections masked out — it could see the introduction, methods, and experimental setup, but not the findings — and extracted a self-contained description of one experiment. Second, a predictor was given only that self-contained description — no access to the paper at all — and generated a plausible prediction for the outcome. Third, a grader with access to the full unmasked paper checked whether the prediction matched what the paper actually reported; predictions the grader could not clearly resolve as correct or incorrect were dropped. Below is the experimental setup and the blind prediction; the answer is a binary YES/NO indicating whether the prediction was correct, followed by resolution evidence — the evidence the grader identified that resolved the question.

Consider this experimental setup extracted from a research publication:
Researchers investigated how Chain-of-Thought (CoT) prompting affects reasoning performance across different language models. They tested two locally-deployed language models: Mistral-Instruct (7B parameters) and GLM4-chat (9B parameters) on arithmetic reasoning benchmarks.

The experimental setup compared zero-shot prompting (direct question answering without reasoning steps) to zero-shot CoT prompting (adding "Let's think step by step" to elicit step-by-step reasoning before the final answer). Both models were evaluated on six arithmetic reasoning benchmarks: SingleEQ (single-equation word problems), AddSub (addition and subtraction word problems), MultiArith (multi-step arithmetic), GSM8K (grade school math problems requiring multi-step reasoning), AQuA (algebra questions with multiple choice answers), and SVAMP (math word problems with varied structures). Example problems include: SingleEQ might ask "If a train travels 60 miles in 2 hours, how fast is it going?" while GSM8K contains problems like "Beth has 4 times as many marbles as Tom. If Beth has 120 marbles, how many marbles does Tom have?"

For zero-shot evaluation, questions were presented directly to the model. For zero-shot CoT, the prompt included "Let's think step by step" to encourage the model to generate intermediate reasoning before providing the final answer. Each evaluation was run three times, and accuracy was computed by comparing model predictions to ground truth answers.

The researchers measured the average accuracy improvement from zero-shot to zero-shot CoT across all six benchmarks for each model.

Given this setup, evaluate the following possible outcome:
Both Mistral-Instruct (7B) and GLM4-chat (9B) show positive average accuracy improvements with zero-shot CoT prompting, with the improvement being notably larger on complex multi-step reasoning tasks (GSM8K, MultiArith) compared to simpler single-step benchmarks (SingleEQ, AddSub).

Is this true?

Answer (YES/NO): NO